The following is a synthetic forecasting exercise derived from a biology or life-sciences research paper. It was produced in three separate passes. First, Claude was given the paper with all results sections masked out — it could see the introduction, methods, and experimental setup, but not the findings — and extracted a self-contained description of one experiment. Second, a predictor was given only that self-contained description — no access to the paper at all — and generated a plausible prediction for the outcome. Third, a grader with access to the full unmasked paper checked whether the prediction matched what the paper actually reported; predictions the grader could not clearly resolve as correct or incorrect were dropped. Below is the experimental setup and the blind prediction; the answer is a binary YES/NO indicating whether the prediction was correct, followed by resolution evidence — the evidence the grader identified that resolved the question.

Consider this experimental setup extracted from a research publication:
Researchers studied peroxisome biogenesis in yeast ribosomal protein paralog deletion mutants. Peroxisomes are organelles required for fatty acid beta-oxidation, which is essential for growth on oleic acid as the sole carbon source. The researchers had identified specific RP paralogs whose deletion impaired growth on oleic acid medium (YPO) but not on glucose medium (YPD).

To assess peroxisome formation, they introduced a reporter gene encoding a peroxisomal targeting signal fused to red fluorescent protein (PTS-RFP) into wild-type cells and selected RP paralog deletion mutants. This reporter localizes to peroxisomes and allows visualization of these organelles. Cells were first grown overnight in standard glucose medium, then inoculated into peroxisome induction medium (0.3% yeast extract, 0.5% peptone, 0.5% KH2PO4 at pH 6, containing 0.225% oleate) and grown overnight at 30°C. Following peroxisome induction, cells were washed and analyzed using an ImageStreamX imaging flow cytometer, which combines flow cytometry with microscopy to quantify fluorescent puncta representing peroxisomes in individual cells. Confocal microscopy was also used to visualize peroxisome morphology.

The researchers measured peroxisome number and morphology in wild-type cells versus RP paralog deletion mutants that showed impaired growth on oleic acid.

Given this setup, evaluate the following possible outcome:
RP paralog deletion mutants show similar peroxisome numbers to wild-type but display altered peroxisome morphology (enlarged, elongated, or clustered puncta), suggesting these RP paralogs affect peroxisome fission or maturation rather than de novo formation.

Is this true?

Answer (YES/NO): NO